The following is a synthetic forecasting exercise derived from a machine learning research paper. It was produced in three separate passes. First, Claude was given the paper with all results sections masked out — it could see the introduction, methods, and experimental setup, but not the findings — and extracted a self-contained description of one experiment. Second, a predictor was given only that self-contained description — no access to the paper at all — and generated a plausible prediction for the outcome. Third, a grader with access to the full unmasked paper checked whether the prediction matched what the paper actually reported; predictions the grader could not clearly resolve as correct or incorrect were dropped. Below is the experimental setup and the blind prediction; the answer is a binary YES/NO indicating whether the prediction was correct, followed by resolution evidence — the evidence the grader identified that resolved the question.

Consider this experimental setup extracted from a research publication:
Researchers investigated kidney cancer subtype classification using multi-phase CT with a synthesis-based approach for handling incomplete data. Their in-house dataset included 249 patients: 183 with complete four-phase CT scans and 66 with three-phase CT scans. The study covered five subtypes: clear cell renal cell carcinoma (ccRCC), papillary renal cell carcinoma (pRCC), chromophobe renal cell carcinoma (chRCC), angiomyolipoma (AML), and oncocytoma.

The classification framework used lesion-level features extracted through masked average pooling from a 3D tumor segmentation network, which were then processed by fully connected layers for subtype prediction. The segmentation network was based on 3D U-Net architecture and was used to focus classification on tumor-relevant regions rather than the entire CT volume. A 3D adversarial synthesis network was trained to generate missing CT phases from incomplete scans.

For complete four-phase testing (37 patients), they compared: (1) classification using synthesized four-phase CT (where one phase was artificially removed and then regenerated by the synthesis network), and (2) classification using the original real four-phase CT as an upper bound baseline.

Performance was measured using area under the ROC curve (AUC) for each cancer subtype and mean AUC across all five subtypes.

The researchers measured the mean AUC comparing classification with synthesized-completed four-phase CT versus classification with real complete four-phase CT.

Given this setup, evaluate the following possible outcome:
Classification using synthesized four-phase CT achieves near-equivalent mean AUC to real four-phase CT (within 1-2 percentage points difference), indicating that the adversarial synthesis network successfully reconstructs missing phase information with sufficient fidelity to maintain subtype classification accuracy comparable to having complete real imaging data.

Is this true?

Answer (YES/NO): YES